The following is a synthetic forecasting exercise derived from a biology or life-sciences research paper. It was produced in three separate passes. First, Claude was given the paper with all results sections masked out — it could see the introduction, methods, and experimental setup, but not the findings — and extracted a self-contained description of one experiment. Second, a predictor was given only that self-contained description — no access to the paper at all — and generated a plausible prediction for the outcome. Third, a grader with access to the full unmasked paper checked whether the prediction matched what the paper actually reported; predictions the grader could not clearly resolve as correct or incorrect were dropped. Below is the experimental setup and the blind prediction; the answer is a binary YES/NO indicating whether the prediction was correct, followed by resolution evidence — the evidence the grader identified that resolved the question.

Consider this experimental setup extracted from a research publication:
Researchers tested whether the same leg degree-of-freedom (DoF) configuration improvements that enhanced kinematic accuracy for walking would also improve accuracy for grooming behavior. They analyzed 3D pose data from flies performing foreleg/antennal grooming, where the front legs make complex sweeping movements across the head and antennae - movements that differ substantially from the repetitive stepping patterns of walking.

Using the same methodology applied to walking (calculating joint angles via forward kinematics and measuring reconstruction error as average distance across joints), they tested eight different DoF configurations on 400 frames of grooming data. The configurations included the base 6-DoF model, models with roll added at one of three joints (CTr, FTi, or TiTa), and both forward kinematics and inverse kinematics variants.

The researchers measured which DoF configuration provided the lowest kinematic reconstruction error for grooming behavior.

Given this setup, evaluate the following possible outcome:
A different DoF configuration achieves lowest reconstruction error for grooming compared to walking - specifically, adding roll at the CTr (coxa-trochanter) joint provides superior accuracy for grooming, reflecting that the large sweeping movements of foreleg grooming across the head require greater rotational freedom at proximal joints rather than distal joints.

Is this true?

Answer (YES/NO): NO